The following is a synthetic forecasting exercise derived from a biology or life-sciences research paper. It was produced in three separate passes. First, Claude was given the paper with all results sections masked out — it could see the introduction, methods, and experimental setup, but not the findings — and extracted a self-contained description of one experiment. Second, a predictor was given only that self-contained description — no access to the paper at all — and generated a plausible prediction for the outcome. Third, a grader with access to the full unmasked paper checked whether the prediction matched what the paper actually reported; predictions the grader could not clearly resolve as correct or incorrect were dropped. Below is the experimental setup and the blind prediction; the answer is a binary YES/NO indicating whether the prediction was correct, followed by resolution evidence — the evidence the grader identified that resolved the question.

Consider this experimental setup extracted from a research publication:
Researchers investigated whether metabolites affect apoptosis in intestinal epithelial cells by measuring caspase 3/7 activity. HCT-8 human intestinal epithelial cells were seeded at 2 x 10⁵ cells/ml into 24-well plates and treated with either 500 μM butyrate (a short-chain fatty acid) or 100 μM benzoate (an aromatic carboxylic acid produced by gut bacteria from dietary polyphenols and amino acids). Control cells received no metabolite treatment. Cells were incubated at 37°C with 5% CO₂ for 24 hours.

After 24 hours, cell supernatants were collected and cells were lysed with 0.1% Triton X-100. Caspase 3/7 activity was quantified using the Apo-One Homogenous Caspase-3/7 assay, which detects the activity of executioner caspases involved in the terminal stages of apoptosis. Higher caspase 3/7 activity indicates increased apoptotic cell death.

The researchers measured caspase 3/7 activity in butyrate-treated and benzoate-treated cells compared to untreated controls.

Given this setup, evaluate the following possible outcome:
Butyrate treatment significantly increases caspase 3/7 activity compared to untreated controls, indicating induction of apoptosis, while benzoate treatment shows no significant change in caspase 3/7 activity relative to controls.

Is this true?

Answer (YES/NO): YES